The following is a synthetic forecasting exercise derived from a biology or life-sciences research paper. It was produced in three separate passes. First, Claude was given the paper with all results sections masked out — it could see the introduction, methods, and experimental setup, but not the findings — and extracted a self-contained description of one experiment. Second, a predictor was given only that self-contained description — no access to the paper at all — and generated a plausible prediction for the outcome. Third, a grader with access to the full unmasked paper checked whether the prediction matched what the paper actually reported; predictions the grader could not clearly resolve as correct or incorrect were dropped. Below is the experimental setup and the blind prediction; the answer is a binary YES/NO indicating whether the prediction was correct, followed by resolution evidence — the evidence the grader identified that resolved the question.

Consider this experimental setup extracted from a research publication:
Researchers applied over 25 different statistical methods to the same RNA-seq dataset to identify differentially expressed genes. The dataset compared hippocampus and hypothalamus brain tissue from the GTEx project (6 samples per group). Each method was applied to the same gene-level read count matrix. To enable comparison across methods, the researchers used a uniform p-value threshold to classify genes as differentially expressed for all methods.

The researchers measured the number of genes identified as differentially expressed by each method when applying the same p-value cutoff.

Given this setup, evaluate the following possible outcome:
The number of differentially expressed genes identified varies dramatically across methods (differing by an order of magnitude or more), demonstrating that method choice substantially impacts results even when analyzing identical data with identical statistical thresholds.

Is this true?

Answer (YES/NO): YES